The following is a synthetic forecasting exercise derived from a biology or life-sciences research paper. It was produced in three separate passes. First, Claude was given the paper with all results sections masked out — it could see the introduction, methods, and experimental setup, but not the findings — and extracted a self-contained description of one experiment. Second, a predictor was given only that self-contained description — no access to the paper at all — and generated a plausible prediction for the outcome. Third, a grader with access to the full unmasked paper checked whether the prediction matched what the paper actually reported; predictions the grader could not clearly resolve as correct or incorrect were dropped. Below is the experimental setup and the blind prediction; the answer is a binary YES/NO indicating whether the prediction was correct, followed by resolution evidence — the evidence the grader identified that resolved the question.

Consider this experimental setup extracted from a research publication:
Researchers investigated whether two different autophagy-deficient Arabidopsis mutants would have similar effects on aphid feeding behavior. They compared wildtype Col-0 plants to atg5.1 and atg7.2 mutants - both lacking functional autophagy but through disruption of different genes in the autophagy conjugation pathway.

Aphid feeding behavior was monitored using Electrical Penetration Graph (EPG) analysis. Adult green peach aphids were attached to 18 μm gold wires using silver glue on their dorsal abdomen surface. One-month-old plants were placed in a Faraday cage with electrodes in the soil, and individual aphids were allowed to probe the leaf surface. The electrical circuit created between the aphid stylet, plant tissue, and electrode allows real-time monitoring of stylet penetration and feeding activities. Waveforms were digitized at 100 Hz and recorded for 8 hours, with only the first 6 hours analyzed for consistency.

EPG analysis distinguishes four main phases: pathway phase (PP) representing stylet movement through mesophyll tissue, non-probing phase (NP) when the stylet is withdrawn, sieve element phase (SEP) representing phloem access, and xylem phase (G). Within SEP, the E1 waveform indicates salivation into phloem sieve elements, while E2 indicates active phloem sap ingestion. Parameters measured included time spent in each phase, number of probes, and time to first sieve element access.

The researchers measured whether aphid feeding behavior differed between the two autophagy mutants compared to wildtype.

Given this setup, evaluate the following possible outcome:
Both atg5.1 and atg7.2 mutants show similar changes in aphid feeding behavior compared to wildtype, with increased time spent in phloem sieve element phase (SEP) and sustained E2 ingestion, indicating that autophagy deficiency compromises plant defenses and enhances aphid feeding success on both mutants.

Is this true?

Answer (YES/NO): NO